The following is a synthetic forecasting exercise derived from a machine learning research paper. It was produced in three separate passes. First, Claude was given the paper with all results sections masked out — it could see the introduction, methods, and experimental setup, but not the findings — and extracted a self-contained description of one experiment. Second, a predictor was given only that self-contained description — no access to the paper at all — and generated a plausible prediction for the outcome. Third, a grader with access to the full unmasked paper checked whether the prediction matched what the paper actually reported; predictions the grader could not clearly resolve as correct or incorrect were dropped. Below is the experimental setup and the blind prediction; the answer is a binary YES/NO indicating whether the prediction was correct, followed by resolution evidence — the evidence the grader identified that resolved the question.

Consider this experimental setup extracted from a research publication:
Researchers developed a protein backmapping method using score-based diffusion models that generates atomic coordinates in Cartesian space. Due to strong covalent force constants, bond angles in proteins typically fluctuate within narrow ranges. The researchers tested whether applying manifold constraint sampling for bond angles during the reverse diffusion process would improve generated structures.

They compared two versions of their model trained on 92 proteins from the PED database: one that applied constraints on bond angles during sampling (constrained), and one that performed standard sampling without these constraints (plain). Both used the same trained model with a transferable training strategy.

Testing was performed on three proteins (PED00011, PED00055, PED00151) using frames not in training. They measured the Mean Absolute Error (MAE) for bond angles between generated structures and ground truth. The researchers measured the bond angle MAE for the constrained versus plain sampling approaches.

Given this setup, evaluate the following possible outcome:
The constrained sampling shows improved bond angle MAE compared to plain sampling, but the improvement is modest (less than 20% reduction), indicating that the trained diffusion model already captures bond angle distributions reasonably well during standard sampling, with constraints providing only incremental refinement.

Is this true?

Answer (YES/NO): NO